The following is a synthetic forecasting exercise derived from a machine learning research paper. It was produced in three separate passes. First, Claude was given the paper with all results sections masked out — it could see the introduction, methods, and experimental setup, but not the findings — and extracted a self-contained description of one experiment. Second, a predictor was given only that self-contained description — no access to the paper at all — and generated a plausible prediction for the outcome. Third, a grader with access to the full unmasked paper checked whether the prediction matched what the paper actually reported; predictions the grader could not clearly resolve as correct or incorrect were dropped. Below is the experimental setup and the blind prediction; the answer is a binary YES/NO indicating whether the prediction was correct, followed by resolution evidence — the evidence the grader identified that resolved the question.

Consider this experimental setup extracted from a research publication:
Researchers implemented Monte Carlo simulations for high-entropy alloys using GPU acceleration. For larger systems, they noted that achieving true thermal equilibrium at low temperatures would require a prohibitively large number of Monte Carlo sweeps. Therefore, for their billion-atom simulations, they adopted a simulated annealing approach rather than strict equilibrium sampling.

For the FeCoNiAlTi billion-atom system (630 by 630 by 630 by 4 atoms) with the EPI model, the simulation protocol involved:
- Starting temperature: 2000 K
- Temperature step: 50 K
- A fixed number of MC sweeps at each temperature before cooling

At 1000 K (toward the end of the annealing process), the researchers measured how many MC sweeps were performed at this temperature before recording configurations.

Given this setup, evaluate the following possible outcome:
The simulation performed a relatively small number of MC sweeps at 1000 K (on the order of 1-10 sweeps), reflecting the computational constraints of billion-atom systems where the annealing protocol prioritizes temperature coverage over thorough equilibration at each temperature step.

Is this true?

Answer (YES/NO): NO